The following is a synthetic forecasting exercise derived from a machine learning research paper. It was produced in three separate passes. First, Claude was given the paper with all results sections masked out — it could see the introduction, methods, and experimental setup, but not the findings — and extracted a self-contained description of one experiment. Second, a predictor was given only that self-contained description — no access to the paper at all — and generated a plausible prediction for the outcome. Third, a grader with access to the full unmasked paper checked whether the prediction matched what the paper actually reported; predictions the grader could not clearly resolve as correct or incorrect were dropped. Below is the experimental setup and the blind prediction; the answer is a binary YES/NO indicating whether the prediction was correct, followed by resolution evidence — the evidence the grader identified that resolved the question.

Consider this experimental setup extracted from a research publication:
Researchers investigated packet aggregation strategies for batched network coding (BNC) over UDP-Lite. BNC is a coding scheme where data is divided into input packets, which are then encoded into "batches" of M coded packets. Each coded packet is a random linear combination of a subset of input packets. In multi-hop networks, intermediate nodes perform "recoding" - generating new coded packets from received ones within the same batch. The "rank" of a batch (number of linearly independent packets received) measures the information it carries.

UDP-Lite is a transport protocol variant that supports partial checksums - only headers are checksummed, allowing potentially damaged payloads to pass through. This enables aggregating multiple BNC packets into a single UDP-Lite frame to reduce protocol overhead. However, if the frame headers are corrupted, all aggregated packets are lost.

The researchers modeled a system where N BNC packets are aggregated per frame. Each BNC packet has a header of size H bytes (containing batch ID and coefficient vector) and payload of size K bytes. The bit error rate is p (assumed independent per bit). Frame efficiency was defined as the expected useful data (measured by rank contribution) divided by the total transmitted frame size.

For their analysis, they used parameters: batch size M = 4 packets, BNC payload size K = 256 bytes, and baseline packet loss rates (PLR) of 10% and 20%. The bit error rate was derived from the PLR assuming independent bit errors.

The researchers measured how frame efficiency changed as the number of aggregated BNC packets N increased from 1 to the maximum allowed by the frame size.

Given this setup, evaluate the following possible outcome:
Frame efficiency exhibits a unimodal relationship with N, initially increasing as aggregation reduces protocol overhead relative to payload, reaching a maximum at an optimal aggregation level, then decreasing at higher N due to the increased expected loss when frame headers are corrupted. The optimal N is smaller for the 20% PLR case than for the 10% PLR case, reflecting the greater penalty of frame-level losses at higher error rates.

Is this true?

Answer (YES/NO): NO